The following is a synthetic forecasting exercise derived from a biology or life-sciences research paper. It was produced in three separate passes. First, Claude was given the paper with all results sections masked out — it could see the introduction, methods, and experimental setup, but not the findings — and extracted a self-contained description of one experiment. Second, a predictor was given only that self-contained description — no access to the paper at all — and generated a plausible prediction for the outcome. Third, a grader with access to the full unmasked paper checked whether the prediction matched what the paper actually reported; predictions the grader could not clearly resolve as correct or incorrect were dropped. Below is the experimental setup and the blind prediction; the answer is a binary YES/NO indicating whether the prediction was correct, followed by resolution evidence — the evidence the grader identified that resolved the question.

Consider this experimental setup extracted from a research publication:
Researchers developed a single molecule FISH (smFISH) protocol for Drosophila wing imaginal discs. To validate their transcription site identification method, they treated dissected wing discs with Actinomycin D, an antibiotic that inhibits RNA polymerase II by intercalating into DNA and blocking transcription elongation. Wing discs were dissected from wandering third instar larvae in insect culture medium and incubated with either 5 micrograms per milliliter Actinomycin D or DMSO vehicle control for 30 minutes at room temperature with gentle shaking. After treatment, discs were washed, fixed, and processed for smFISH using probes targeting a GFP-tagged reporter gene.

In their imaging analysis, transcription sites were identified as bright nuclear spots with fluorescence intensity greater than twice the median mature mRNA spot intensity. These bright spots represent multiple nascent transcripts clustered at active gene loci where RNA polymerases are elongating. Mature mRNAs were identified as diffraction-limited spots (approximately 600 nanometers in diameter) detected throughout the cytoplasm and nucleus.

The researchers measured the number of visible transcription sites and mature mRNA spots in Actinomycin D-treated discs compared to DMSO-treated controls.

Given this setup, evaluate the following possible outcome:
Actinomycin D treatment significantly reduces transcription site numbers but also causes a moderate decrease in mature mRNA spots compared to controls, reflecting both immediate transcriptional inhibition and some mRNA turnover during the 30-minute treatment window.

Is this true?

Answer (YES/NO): NO